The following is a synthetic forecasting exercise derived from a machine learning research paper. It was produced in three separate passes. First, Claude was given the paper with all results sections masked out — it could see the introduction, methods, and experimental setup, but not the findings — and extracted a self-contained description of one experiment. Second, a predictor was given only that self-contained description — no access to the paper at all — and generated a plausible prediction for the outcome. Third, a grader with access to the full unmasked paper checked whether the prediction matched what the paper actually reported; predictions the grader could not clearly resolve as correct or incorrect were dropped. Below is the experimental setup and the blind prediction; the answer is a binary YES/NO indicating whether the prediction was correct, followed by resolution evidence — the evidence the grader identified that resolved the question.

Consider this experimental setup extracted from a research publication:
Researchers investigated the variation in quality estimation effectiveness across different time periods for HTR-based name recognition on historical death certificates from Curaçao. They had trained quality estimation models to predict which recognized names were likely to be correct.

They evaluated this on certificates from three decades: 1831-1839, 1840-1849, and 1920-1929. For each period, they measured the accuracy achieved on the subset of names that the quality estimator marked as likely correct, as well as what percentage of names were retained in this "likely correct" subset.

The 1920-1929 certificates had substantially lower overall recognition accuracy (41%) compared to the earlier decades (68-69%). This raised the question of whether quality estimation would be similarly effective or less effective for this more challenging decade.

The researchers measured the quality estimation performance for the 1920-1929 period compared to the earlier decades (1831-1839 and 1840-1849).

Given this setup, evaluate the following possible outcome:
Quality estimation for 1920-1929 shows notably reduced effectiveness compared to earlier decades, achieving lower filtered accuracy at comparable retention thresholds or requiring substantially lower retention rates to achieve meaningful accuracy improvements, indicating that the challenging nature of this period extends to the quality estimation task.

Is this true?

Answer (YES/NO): YES